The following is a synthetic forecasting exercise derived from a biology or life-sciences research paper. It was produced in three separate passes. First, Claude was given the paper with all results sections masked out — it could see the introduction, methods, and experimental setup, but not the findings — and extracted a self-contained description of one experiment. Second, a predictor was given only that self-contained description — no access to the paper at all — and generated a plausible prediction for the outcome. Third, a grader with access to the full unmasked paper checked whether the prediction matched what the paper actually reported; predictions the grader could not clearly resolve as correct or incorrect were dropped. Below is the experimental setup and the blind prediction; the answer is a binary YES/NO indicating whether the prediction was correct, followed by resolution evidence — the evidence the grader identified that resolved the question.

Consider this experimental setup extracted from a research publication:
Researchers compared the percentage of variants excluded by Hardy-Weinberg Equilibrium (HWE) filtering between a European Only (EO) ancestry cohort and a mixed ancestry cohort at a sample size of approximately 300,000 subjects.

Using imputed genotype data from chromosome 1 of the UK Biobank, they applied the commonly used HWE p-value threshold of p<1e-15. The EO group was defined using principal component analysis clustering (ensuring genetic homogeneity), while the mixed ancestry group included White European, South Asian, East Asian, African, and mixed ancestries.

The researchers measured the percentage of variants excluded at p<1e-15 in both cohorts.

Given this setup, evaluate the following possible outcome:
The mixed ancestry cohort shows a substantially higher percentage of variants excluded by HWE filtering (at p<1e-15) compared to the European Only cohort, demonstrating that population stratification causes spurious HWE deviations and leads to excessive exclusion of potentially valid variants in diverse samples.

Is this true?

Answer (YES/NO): YES